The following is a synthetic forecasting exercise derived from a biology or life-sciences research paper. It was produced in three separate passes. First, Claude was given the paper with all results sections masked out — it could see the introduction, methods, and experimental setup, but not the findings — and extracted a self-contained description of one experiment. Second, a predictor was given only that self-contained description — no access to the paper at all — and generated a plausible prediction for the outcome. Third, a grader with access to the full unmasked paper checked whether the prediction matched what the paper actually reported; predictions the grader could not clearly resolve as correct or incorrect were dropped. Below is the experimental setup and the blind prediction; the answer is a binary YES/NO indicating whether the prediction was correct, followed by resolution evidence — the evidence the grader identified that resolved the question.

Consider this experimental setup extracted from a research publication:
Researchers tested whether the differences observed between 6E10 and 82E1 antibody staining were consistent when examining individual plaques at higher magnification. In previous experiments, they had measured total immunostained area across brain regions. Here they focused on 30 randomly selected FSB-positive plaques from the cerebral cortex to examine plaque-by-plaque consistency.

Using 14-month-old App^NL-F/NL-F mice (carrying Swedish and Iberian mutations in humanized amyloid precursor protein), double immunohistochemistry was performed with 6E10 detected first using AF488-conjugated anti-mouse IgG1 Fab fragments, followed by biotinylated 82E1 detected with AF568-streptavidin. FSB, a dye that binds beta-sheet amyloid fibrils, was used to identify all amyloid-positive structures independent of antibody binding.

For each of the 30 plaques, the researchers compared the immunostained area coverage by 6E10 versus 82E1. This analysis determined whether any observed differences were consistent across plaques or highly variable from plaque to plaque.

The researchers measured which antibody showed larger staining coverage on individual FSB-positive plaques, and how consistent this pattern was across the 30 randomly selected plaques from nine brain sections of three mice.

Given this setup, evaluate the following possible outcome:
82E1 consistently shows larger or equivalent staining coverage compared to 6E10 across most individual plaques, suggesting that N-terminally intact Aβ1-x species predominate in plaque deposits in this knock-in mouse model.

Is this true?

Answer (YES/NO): YES